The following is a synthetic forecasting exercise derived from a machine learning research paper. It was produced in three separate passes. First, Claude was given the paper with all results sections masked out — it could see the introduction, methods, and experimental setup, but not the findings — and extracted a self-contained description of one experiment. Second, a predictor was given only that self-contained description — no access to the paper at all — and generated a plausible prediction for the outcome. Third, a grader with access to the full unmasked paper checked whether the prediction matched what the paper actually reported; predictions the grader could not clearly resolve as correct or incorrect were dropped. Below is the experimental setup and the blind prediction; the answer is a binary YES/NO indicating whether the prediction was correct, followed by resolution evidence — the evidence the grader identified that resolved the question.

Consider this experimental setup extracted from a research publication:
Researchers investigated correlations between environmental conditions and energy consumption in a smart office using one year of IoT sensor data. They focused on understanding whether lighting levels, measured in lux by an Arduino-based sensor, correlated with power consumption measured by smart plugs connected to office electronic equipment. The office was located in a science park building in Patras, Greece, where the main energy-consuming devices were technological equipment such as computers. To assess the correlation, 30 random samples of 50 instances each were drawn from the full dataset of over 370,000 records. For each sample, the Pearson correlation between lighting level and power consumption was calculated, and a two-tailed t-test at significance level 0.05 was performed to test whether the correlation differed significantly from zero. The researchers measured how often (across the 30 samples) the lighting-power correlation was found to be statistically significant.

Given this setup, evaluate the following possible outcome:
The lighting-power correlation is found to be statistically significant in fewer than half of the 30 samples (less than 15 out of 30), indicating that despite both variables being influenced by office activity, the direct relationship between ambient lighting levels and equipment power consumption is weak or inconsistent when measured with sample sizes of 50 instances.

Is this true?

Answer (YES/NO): YES